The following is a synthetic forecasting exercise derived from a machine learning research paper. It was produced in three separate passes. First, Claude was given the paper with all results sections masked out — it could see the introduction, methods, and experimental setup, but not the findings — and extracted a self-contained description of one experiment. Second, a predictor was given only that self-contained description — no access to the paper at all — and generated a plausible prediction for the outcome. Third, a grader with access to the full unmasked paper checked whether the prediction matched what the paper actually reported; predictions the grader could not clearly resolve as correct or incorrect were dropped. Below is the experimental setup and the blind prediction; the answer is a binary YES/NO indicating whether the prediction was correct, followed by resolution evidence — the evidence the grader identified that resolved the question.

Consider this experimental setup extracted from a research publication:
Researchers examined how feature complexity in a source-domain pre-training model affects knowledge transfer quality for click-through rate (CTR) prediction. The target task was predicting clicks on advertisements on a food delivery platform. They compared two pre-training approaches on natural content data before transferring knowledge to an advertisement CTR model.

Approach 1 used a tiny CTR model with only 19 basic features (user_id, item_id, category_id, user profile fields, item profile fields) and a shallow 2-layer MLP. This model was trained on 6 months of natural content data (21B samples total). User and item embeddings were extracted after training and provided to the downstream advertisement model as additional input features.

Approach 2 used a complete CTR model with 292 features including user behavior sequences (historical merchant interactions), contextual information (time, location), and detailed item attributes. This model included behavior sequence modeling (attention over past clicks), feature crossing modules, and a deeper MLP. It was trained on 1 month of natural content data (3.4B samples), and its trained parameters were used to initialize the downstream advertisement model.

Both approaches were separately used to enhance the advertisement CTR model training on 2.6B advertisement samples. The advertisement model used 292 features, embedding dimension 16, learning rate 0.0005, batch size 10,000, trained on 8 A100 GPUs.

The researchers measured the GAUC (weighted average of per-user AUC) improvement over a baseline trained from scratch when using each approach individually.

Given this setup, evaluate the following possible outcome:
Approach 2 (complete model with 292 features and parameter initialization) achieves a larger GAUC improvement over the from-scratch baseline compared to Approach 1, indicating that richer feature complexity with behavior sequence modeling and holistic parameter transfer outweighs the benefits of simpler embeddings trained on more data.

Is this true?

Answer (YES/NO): YES